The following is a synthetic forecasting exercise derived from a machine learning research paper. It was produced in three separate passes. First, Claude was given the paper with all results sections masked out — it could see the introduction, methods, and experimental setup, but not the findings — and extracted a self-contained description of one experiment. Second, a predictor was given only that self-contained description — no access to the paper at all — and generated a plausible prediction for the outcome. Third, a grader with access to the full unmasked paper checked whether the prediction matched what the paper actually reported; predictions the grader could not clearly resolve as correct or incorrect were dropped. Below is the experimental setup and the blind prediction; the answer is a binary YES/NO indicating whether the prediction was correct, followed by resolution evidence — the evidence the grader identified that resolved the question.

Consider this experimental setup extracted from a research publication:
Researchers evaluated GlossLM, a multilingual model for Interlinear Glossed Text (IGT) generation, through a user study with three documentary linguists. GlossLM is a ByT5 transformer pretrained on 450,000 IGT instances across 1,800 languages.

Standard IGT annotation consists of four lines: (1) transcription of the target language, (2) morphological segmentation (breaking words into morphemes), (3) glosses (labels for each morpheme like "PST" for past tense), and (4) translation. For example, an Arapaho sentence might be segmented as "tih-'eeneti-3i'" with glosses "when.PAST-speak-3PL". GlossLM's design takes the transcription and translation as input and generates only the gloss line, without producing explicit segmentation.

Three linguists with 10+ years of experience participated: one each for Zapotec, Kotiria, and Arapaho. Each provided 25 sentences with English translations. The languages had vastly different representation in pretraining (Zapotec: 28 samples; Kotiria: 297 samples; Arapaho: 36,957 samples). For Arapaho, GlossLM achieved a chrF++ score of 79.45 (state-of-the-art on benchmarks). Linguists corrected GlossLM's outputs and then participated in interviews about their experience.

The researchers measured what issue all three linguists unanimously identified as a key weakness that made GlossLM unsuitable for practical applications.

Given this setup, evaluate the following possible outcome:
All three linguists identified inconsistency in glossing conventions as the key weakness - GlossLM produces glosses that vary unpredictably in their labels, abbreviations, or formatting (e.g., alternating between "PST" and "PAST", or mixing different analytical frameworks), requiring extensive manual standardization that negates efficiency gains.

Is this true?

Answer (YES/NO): NO